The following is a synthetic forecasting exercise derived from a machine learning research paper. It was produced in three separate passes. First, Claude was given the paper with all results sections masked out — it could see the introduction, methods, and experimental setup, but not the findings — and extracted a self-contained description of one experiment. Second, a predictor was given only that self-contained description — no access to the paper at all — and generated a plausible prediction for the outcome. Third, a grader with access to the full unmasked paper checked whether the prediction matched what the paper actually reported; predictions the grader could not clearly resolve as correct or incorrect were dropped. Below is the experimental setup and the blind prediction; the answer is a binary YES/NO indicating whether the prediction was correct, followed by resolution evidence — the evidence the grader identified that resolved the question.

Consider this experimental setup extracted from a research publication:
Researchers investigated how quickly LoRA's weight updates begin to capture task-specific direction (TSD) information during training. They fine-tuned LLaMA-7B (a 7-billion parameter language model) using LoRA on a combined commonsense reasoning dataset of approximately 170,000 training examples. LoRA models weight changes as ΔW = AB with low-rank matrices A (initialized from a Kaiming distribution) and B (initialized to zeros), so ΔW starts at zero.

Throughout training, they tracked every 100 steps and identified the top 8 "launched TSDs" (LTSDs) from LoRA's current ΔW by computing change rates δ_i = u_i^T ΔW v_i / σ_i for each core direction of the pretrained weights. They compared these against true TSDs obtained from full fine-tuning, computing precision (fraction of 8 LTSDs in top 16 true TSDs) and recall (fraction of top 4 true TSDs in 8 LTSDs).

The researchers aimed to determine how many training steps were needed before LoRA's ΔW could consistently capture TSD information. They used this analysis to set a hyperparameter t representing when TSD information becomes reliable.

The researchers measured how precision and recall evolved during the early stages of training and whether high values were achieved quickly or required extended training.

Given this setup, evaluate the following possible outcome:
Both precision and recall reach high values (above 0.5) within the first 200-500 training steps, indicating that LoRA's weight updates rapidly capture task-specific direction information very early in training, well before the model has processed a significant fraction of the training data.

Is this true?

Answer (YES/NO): YES